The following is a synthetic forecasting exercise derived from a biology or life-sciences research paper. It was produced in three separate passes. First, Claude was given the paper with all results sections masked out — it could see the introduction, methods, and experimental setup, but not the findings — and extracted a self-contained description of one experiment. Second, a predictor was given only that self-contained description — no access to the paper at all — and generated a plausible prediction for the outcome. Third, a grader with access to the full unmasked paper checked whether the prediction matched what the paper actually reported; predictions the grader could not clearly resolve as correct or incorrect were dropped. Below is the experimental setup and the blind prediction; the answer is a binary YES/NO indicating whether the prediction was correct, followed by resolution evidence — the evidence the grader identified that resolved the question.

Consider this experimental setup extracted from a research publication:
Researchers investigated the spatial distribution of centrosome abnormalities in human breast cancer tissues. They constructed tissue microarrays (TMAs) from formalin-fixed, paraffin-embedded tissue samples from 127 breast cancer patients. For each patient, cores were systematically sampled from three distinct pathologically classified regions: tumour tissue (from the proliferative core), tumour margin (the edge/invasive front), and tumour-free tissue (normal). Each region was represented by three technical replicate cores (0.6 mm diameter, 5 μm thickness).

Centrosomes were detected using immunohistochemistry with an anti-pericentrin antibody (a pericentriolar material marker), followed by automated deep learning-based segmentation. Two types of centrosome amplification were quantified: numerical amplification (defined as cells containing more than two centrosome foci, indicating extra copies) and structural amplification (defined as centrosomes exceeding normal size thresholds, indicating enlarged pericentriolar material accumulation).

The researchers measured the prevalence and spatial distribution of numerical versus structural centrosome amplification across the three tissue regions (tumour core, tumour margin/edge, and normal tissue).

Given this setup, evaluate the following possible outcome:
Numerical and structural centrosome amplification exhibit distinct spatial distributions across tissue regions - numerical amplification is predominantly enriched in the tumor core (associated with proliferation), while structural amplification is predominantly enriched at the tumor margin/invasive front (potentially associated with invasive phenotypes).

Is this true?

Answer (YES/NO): YES